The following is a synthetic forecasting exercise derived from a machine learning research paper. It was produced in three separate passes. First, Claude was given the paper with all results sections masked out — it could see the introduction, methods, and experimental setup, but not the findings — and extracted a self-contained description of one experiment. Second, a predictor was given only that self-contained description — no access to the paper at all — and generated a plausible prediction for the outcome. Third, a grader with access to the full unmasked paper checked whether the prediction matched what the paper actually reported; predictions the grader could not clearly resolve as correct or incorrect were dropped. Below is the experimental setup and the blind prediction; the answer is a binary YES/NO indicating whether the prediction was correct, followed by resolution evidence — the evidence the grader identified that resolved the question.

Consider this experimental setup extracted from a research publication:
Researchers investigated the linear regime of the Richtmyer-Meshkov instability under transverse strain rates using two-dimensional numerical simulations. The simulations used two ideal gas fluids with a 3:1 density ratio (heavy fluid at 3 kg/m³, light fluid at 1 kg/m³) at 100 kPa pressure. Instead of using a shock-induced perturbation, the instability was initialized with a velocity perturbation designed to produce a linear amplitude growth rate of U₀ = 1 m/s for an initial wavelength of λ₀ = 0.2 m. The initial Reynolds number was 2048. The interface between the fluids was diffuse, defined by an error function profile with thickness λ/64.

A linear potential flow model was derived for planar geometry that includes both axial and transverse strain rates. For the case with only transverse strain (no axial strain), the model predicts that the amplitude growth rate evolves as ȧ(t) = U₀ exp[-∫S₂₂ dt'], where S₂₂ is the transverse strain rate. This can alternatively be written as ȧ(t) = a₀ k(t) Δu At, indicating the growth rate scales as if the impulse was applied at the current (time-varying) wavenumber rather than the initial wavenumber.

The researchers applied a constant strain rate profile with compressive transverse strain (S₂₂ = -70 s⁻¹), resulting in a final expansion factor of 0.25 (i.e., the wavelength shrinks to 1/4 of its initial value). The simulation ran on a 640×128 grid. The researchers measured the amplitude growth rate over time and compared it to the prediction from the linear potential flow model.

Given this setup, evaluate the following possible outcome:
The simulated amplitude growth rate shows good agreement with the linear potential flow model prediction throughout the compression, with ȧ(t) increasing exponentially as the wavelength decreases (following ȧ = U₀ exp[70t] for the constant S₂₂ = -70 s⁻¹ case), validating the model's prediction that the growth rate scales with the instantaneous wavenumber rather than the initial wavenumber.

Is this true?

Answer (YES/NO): NO